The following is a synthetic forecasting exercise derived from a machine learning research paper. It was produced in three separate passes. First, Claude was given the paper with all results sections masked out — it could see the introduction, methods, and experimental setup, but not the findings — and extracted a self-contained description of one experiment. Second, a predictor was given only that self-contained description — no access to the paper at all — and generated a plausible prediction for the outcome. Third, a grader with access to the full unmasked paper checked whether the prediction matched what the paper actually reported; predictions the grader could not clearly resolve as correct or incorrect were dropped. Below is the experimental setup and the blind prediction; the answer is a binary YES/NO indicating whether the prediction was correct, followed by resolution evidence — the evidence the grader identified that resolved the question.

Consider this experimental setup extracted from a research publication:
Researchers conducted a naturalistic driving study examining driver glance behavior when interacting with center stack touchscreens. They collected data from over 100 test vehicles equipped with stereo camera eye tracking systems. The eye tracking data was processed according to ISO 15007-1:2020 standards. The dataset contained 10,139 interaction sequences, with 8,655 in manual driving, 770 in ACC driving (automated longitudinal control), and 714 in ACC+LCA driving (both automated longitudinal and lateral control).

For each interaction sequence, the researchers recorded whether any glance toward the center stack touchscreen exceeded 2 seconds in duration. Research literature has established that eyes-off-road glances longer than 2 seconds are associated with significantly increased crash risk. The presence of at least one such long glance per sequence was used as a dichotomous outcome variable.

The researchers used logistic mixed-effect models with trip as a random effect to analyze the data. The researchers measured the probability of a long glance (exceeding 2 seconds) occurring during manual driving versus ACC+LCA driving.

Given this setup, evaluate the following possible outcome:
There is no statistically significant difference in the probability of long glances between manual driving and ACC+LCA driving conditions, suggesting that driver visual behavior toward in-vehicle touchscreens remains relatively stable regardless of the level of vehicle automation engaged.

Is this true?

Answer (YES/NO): NO